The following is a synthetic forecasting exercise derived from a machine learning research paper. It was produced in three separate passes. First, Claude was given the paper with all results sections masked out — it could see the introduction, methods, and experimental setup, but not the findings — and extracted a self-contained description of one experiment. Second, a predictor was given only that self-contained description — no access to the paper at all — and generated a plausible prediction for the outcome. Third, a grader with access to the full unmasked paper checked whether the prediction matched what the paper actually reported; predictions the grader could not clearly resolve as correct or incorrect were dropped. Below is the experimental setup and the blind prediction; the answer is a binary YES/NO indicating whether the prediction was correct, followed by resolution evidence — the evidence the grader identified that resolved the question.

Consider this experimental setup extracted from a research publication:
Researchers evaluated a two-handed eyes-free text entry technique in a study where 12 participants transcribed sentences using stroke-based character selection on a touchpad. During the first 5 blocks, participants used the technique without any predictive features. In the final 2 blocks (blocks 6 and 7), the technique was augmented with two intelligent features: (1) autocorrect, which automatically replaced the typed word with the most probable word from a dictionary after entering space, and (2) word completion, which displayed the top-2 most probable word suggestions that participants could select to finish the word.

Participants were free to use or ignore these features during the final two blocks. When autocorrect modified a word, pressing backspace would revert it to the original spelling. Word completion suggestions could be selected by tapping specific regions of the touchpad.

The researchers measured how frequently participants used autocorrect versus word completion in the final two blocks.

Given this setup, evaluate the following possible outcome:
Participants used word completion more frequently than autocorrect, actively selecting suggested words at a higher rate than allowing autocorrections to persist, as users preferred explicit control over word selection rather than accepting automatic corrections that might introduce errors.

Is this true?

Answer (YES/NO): YES